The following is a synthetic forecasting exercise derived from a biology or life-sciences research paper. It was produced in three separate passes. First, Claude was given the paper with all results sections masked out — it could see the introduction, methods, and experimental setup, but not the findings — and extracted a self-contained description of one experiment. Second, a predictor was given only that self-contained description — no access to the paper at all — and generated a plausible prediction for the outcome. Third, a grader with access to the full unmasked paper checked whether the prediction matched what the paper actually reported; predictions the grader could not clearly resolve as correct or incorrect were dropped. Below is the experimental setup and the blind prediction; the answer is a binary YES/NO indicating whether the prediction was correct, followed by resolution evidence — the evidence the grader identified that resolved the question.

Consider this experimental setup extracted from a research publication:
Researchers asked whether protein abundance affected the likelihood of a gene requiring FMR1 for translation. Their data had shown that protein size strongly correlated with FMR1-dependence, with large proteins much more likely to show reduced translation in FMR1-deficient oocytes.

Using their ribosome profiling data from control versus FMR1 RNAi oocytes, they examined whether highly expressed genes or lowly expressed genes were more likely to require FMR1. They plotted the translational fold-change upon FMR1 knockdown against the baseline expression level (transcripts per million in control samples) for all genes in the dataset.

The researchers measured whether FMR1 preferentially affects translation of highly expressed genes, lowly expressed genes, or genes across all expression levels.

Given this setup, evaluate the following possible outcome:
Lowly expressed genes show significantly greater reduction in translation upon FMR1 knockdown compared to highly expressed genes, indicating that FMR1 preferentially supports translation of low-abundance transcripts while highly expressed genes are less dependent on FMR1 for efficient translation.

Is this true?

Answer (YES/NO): NO